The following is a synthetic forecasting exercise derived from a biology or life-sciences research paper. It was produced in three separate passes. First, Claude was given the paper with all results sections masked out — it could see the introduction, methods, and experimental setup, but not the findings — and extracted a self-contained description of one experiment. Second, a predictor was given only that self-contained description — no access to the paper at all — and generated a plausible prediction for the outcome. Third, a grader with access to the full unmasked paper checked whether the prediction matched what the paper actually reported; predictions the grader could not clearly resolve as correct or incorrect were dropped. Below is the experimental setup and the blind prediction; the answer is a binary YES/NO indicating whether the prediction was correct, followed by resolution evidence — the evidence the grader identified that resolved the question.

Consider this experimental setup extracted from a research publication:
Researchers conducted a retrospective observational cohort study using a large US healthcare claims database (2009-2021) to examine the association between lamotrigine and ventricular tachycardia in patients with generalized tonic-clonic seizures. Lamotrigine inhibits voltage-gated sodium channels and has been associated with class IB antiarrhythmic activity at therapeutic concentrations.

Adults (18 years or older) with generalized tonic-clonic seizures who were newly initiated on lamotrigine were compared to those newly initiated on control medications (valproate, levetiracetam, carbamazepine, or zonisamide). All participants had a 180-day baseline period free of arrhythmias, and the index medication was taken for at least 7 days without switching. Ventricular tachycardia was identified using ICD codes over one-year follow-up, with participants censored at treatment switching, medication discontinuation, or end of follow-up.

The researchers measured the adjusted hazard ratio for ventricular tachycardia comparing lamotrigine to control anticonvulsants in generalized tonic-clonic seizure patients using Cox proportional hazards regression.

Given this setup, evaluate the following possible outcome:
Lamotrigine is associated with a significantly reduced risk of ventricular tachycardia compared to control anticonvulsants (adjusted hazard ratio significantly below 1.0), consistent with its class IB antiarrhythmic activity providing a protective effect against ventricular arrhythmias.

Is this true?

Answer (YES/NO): NO